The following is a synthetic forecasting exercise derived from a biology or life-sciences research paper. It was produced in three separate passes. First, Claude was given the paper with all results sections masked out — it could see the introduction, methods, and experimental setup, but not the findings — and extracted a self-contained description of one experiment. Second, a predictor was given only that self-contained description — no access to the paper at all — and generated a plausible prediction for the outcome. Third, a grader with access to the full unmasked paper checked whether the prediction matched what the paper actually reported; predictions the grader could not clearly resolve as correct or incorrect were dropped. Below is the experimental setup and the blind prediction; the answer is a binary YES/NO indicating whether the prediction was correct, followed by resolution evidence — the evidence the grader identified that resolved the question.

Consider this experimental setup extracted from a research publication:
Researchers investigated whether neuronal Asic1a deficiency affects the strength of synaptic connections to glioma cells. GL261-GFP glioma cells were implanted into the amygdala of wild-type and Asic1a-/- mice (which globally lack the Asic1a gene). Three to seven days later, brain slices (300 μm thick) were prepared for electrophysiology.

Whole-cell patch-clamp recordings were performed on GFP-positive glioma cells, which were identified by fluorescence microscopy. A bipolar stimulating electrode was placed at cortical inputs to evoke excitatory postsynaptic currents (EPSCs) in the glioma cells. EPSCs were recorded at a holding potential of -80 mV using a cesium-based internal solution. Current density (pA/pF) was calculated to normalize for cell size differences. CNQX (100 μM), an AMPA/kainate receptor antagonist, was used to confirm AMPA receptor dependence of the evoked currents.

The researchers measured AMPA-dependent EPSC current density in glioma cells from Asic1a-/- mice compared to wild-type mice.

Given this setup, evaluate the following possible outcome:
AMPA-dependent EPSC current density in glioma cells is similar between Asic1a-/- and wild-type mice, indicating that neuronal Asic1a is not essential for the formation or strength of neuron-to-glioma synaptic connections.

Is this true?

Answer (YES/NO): NO